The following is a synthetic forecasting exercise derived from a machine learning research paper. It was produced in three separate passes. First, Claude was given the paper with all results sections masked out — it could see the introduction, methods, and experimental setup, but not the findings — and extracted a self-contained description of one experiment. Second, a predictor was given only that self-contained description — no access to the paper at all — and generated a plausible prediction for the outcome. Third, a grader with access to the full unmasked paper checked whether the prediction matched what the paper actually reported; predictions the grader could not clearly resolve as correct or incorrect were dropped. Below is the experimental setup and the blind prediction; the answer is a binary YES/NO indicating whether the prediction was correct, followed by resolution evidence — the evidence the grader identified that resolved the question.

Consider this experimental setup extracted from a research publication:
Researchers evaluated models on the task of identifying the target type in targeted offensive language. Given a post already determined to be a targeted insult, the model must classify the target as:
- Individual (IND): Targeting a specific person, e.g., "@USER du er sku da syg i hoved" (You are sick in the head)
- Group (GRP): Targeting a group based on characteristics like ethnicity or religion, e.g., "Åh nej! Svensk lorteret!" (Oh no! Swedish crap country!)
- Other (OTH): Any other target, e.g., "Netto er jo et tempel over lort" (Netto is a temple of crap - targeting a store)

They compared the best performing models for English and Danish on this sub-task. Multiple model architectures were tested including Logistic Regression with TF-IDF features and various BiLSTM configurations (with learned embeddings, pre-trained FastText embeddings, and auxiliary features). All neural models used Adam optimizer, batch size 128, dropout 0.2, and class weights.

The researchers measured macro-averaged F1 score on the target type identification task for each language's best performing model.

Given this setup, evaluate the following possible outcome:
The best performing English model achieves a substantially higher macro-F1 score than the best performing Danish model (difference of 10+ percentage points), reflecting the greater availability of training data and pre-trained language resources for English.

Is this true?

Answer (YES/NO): NO